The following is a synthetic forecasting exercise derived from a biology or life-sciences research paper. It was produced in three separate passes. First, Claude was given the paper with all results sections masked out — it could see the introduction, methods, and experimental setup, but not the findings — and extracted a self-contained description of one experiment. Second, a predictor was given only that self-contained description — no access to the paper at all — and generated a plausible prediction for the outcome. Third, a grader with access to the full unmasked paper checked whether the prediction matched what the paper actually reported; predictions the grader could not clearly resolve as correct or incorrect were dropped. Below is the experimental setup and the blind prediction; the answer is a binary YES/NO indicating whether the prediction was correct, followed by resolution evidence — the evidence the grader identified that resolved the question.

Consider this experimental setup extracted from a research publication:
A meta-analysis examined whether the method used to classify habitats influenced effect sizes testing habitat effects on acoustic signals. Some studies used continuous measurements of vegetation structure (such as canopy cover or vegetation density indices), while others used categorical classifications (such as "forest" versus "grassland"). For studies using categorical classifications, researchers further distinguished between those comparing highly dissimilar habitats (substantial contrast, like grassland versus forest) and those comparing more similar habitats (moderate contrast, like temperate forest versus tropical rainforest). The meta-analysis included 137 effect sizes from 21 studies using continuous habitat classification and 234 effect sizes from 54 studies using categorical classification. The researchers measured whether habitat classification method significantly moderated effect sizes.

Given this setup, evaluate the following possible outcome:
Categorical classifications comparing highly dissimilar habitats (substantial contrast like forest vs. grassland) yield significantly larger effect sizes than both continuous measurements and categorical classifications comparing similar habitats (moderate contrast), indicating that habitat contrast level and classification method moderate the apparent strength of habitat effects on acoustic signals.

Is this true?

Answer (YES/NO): NO